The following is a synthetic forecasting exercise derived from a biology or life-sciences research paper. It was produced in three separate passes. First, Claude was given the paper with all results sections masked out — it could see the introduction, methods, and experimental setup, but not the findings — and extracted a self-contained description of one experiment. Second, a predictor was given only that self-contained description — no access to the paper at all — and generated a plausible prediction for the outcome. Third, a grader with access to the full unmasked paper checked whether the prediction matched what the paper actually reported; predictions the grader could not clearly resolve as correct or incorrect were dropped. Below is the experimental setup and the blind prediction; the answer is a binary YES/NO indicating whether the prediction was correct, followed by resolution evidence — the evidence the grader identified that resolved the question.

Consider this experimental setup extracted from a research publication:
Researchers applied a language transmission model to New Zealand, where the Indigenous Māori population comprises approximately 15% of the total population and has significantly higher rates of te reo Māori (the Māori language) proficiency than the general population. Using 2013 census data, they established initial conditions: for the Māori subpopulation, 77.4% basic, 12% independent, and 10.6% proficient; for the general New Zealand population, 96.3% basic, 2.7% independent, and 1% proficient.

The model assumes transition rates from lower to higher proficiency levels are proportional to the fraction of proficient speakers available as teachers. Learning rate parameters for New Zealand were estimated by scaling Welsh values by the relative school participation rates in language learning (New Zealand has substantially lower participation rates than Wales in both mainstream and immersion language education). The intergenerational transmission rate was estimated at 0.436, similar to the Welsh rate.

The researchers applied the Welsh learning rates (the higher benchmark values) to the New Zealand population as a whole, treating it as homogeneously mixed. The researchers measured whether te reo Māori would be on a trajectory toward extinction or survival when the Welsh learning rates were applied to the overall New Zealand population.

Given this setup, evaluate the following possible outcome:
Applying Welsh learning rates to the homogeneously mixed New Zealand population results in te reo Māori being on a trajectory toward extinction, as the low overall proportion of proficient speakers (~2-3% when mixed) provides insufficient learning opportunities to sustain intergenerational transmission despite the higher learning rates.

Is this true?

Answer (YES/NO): YES